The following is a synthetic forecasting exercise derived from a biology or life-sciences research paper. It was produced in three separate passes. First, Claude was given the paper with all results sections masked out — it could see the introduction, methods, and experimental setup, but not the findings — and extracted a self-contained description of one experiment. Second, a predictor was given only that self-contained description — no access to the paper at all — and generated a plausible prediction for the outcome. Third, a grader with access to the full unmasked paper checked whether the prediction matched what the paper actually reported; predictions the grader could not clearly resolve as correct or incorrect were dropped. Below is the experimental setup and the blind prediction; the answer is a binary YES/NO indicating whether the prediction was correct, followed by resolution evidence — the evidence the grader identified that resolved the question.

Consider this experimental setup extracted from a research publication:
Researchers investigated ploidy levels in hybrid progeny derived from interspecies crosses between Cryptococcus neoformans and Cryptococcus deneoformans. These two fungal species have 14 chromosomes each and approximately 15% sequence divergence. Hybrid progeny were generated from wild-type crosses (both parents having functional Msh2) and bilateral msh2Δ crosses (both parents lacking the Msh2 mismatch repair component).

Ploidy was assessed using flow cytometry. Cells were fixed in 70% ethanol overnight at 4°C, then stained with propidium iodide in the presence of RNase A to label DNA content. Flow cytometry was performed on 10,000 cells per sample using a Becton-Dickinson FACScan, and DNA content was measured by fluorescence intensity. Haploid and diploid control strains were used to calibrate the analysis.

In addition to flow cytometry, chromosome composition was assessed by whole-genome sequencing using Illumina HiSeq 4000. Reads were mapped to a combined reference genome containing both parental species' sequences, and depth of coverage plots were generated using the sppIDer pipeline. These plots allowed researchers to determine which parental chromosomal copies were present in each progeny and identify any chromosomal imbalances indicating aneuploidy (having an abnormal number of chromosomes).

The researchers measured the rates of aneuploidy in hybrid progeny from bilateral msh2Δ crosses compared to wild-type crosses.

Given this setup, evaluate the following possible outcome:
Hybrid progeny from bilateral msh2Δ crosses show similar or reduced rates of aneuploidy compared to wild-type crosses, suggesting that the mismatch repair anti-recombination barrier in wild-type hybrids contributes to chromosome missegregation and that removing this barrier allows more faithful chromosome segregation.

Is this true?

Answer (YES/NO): NO